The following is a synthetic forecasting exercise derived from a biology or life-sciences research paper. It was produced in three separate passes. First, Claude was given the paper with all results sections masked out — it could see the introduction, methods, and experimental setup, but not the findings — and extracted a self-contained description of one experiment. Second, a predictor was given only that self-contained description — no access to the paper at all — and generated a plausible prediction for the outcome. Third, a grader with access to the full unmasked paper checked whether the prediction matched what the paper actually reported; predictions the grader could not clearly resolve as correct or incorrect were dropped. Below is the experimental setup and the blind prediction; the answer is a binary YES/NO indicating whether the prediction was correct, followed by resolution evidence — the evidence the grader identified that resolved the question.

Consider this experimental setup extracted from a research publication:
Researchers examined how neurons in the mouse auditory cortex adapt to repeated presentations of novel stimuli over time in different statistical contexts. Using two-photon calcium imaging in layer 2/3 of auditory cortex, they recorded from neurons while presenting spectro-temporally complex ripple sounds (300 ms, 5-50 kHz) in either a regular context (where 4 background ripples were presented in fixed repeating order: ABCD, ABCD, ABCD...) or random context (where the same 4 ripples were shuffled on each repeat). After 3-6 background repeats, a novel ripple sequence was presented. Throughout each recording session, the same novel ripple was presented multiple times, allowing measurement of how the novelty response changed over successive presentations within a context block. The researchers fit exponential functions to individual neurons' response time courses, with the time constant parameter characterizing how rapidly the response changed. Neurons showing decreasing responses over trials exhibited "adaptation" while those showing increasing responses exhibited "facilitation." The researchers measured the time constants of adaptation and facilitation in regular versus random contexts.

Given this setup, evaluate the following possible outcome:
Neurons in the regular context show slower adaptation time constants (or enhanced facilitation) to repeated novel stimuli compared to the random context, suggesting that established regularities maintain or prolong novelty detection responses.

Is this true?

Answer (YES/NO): NO